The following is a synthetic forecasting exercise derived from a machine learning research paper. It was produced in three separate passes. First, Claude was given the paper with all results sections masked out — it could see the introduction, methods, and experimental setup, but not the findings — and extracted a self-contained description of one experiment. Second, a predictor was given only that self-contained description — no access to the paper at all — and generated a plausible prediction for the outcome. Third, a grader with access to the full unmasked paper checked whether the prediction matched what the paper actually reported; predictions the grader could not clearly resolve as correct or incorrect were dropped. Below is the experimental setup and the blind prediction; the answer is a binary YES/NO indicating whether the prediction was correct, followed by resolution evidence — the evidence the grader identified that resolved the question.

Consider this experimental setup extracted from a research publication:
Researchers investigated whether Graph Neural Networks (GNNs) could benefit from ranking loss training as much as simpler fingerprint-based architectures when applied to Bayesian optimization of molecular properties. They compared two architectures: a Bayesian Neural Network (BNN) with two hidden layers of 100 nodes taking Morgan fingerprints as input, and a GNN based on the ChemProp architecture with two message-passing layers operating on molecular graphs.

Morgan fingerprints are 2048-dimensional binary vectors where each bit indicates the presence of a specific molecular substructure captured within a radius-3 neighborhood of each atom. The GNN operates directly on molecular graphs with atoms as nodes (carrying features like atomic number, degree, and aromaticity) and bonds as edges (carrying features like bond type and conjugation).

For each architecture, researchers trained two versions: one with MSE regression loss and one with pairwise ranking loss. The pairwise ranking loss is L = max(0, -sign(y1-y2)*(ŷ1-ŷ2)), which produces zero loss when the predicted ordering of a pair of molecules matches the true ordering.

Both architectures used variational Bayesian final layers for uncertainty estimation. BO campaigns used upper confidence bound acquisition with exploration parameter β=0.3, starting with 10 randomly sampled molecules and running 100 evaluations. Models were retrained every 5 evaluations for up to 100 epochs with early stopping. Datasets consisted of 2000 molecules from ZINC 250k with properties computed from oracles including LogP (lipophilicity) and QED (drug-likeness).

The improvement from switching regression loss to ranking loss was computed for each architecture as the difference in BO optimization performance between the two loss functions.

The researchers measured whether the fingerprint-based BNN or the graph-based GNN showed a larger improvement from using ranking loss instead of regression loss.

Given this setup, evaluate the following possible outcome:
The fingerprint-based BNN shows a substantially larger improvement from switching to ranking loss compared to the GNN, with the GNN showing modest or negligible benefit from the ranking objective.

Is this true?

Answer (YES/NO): NO